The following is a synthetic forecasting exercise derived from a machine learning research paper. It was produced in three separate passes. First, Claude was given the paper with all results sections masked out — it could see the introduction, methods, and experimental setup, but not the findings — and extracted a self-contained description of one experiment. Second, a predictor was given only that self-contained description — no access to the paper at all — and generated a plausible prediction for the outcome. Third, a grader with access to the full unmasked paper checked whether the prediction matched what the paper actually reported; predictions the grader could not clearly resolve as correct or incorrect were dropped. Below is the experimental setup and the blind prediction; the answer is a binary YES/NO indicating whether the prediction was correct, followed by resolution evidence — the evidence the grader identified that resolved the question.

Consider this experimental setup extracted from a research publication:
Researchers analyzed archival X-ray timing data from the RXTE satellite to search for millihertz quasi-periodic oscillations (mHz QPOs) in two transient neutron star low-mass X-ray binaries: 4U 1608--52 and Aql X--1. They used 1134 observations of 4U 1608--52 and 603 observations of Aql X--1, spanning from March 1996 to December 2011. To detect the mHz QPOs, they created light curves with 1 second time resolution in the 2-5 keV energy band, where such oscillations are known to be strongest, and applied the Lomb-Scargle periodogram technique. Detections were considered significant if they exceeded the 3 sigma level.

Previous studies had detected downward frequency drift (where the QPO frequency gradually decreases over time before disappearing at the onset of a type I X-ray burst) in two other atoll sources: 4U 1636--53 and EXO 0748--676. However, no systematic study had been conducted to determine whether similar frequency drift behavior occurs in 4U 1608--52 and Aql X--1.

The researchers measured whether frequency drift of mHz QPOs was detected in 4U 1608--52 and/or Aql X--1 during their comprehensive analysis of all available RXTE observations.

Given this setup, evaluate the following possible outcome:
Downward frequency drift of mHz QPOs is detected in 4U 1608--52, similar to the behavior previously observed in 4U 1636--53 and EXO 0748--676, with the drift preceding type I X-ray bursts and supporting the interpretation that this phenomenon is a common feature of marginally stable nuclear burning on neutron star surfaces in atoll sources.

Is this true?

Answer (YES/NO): YES